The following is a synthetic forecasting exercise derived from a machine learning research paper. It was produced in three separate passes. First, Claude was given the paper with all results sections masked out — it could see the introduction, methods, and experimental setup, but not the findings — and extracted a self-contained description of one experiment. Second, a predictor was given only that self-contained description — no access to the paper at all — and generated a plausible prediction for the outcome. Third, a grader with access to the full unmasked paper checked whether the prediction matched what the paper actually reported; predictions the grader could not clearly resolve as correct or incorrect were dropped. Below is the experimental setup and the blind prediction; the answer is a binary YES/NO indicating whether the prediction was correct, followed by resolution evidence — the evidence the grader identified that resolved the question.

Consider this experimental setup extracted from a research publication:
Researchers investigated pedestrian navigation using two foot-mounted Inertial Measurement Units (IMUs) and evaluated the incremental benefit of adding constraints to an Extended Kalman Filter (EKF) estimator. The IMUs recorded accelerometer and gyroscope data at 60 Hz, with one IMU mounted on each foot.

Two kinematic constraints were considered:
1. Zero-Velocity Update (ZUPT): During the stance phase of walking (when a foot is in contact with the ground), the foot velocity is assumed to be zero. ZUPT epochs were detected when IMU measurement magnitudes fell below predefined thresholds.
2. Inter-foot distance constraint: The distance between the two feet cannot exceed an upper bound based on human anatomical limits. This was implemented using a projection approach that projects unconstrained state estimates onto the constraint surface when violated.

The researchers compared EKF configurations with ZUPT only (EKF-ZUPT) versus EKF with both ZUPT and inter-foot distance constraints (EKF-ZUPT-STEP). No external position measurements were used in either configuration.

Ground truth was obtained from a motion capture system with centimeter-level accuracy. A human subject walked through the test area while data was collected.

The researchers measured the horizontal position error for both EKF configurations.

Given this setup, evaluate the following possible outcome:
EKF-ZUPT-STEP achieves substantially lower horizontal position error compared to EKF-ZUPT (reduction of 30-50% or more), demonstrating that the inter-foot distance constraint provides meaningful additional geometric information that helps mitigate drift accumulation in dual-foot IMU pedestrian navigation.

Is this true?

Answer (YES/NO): NO